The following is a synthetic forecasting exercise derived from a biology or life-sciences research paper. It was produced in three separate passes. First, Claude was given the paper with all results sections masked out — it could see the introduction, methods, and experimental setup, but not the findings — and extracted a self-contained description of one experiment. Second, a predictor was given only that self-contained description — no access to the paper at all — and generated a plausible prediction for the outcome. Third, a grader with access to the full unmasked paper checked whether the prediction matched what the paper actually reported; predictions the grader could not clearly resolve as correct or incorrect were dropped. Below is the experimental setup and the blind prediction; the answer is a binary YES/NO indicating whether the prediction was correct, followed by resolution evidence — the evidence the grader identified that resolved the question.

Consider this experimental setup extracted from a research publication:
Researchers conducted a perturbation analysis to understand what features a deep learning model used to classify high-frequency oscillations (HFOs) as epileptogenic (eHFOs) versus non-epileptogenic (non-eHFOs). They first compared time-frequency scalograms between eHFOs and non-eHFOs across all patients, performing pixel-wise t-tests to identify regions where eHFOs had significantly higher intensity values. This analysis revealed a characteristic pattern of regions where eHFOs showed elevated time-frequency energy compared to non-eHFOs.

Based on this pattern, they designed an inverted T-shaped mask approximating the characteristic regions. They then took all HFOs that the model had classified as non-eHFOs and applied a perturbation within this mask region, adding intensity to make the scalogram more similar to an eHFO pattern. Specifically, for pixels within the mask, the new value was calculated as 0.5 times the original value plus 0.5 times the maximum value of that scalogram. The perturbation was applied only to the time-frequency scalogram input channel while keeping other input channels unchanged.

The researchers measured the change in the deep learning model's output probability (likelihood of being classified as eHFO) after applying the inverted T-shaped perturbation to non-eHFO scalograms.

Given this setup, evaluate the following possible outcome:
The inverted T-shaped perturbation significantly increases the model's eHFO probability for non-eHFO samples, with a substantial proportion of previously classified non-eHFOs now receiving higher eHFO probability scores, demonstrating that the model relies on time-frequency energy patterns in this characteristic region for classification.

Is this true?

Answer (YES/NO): YES